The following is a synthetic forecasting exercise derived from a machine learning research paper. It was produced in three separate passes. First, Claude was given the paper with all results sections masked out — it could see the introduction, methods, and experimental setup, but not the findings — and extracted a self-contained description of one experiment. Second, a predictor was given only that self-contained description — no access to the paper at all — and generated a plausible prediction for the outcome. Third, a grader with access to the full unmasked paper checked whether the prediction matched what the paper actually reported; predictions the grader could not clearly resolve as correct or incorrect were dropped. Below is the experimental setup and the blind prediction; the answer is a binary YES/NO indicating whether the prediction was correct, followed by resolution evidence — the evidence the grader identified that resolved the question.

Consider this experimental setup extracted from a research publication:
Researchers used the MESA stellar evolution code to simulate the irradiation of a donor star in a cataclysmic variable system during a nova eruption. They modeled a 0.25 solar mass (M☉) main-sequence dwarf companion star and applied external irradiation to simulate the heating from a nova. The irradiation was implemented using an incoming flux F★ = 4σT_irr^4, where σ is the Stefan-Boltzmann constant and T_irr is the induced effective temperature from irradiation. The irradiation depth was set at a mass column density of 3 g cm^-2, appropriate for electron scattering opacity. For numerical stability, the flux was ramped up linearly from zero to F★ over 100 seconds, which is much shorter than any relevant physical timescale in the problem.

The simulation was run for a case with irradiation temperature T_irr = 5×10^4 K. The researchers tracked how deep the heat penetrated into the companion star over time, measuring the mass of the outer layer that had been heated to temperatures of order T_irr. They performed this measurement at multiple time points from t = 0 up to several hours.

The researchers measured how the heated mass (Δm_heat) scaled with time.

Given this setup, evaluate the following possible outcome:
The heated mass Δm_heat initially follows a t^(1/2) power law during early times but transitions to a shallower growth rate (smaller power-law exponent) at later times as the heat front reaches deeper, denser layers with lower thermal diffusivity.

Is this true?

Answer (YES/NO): NO